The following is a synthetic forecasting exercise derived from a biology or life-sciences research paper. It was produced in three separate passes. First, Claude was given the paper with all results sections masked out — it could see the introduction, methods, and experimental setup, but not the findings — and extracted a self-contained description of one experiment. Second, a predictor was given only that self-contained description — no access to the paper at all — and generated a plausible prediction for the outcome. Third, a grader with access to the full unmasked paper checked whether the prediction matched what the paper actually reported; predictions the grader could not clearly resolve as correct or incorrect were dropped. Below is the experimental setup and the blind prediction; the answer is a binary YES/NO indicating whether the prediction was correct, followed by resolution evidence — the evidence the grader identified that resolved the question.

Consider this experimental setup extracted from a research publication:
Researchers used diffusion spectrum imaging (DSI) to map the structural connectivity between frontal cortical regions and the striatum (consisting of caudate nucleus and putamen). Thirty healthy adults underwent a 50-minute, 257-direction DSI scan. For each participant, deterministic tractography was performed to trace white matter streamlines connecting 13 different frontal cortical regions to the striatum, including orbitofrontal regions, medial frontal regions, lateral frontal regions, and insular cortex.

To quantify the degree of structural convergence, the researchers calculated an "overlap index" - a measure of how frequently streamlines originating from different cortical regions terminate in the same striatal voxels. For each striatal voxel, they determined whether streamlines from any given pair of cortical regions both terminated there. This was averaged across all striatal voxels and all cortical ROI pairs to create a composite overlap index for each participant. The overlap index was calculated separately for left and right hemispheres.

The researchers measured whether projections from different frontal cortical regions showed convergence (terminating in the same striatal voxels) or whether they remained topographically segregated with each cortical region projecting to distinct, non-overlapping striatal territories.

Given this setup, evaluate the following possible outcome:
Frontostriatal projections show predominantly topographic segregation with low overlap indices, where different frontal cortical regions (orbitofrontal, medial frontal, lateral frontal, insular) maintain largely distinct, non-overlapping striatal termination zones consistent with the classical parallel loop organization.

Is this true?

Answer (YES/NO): NO